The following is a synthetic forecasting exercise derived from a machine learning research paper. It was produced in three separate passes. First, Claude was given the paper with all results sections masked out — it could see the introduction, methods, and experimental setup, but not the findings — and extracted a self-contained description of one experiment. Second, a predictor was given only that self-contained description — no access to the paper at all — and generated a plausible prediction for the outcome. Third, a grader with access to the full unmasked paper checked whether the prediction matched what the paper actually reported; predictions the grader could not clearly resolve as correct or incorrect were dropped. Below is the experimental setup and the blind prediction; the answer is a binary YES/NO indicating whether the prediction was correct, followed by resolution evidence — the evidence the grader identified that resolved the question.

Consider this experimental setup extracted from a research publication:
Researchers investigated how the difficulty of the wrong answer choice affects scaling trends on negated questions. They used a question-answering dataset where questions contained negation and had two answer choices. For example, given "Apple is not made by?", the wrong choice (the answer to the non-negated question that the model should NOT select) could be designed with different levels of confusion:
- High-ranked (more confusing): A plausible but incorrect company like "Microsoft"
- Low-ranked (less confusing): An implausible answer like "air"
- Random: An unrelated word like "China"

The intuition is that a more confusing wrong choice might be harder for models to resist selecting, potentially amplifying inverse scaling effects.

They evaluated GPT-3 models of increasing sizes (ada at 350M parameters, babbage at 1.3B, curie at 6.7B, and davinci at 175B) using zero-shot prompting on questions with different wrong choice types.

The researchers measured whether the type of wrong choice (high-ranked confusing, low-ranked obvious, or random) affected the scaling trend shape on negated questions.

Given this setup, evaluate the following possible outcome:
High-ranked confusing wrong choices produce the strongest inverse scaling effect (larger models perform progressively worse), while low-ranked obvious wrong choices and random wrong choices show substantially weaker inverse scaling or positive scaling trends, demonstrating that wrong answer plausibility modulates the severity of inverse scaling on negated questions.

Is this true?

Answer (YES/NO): NO